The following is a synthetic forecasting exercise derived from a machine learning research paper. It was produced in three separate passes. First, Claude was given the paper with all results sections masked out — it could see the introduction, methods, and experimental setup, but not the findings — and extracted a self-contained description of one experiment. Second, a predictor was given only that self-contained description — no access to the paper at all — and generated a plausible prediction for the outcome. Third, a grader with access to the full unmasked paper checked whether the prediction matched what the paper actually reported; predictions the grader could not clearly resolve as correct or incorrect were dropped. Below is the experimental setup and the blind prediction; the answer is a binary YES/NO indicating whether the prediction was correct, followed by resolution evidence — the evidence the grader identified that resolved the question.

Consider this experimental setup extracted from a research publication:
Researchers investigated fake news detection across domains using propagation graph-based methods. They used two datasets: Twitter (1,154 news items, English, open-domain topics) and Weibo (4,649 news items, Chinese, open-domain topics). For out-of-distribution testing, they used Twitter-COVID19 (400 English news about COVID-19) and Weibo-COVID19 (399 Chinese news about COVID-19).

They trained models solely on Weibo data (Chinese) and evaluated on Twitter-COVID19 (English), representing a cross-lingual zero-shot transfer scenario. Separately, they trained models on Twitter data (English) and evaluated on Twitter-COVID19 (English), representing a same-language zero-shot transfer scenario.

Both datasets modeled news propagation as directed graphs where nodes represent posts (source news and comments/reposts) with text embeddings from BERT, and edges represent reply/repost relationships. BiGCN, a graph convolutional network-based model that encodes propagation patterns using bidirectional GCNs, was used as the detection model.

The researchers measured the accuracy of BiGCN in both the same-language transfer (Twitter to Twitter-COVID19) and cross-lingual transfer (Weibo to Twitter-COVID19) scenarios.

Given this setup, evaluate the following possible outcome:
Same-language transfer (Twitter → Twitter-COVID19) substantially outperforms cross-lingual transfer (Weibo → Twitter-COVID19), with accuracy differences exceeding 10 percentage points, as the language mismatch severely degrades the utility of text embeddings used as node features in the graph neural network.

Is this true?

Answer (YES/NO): NO